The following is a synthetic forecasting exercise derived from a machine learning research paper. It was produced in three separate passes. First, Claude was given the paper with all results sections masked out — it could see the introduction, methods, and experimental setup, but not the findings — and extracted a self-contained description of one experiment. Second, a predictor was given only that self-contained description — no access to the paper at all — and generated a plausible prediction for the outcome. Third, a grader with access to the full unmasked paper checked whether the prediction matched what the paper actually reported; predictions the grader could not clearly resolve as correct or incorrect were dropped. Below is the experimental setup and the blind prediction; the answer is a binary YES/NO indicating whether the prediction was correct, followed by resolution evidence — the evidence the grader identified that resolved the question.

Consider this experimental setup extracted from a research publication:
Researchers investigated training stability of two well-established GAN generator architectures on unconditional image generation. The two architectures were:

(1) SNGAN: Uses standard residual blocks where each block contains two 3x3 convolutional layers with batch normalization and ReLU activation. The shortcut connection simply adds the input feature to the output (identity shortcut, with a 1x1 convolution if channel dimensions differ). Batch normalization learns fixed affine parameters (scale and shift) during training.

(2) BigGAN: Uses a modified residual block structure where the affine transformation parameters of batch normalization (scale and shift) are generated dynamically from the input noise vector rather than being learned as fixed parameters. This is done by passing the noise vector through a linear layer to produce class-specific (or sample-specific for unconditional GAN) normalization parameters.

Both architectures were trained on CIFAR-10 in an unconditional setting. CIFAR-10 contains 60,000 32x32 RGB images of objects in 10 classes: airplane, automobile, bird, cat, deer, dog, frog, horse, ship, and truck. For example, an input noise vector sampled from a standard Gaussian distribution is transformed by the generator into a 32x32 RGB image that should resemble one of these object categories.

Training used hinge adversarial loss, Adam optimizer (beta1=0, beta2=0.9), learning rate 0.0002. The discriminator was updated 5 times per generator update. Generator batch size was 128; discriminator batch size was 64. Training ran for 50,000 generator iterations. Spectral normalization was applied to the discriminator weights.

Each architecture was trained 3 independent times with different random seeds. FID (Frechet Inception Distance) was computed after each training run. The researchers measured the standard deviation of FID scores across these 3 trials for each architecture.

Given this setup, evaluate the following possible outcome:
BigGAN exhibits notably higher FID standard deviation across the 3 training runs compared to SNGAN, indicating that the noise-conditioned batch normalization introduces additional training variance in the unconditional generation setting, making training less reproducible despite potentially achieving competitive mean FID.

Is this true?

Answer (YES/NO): YES